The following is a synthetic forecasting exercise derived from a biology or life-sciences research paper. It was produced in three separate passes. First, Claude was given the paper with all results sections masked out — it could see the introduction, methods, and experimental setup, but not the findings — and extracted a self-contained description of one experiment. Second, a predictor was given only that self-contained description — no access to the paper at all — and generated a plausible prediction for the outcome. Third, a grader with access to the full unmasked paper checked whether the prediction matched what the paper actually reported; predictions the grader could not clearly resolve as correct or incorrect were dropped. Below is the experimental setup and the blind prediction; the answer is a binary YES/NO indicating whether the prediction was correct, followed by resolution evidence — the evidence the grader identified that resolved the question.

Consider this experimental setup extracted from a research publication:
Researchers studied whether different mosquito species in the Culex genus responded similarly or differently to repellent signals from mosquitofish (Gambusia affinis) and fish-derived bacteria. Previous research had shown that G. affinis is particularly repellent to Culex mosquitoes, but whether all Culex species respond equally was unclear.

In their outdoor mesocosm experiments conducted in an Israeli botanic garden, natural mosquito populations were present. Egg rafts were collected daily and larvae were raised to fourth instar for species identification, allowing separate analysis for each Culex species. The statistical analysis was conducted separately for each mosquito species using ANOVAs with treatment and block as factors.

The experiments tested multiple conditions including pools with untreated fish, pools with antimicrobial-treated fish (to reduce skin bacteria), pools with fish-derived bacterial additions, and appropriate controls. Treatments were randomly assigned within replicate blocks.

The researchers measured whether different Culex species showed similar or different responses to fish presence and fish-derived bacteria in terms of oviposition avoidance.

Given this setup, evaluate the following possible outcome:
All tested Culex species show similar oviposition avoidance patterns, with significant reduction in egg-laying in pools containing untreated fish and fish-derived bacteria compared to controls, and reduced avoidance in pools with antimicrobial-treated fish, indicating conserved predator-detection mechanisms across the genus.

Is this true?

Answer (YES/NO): NO